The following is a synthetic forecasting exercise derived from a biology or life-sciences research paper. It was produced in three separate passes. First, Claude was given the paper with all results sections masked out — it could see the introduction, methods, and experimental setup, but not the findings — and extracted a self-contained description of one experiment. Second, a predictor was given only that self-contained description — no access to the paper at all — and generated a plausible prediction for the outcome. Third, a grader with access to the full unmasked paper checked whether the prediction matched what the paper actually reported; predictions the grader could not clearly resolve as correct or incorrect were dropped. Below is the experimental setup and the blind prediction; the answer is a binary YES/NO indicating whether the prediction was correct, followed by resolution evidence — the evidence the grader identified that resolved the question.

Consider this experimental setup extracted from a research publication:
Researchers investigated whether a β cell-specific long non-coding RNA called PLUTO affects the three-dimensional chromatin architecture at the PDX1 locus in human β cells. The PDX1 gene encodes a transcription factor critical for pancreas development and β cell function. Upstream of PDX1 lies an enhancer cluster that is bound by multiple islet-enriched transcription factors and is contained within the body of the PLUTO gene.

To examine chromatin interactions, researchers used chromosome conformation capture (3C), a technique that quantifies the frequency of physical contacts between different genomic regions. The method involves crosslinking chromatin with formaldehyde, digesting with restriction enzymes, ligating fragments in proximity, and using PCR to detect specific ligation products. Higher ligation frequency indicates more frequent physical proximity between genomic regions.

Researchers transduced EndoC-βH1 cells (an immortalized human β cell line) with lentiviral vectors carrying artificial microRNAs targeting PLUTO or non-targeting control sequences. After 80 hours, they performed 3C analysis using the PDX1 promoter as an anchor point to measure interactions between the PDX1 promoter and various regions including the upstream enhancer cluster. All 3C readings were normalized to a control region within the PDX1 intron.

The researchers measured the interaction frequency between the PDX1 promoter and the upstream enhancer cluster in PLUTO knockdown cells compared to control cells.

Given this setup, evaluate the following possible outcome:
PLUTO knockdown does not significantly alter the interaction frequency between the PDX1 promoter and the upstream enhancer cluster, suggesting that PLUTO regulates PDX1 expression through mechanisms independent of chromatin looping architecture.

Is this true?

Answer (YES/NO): NO